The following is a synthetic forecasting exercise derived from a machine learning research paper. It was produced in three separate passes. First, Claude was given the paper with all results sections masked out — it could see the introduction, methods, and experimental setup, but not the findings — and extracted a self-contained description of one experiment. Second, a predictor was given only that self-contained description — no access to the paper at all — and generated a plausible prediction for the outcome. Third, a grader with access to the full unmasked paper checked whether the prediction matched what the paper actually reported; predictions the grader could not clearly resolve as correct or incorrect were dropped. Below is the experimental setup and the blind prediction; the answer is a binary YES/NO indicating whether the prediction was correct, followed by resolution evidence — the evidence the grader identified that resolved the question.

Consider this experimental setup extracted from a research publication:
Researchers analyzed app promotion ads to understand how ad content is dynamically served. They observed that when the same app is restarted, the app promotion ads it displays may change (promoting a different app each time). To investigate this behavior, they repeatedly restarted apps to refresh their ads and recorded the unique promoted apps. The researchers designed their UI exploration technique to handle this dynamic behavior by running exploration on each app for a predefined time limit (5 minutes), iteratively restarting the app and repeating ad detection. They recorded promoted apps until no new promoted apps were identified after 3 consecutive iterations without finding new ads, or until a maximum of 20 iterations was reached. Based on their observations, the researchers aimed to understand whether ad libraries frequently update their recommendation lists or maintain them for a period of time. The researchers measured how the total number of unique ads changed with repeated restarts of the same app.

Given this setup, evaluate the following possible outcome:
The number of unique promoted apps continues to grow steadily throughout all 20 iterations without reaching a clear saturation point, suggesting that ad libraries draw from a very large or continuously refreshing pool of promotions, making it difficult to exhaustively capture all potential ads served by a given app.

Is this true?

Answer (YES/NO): NO